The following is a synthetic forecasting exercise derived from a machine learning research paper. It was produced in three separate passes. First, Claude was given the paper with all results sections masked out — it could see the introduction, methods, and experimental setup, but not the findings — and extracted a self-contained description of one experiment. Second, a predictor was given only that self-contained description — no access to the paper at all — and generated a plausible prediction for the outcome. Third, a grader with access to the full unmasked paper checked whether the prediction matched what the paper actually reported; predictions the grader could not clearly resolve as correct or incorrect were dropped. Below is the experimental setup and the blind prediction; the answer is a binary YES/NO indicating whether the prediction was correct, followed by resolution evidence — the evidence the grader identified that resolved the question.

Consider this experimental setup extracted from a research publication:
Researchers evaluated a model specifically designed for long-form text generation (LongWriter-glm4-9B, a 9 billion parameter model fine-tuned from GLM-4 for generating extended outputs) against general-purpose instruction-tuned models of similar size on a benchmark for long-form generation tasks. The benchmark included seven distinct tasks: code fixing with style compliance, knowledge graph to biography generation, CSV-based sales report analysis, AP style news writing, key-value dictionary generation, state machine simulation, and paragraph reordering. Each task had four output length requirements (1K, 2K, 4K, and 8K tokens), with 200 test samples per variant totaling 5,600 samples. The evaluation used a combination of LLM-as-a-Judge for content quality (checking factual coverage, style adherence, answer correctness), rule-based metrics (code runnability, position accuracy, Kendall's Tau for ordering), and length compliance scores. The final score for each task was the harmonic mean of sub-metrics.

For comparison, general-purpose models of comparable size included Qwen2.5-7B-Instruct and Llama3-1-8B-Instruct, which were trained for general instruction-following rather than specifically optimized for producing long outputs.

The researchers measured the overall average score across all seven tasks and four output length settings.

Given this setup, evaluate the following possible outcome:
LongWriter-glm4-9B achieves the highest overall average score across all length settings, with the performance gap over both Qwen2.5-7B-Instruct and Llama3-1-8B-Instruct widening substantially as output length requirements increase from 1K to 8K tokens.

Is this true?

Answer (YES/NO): NO